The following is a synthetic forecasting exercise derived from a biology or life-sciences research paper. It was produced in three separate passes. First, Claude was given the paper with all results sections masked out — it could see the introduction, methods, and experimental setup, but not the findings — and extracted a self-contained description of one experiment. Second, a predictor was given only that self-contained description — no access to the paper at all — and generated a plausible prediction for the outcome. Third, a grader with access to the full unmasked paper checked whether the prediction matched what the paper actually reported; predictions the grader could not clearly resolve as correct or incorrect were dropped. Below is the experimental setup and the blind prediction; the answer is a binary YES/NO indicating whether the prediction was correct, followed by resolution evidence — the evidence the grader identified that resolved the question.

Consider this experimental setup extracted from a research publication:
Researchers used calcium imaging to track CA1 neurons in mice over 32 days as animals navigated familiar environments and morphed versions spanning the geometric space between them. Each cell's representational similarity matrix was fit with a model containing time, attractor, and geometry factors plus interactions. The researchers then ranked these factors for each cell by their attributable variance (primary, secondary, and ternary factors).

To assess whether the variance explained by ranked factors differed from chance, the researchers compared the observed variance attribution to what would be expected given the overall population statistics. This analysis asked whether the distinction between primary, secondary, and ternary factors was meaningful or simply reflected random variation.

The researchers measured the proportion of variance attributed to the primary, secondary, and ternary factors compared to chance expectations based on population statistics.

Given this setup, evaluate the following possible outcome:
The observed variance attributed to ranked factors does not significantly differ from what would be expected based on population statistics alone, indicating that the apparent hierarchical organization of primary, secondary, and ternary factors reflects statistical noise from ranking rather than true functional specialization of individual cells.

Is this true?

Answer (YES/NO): NO